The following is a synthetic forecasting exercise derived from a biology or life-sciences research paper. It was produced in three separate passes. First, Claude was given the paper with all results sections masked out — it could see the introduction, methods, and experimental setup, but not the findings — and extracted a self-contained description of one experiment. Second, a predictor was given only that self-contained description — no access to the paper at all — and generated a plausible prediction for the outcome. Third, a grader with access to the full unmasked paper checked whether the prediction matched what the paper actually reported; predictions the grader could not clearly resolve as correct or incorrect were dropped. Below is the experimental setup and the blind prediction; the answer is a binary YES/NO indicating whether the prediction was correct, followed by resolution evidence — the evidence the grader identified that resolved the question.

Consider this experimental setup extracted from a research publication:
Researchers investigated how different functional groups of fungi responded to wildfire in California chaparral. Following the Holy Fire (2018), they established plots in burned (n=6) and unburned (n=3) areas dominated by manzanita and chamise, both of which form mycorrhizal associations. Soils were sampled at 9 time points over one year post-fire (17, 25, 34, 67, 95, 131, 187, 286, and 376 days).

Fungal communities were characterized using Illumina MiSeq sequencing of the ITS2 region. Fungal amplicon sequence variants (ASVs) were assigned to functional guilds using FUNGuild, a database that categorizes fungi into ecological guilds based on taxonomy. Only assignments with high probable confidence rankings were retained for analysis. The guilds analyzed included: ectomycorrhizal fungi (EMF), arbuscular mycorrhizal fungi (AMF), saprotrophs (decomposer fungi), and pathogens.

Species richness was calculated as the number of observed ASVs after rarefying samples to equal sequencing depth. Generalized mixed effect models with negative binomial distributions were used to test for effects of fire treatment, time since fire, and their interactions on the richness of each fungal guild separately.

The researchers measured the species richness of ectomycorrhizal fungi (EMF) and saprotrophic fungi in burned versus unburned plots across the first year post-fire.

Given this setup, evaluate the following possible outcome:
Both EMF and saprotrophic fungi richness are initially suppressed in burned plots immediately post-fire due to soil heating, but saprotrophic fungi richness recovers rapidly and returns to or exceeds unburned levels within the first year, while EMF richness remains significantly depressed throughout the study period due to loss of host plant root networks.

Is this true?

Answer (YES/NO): NO